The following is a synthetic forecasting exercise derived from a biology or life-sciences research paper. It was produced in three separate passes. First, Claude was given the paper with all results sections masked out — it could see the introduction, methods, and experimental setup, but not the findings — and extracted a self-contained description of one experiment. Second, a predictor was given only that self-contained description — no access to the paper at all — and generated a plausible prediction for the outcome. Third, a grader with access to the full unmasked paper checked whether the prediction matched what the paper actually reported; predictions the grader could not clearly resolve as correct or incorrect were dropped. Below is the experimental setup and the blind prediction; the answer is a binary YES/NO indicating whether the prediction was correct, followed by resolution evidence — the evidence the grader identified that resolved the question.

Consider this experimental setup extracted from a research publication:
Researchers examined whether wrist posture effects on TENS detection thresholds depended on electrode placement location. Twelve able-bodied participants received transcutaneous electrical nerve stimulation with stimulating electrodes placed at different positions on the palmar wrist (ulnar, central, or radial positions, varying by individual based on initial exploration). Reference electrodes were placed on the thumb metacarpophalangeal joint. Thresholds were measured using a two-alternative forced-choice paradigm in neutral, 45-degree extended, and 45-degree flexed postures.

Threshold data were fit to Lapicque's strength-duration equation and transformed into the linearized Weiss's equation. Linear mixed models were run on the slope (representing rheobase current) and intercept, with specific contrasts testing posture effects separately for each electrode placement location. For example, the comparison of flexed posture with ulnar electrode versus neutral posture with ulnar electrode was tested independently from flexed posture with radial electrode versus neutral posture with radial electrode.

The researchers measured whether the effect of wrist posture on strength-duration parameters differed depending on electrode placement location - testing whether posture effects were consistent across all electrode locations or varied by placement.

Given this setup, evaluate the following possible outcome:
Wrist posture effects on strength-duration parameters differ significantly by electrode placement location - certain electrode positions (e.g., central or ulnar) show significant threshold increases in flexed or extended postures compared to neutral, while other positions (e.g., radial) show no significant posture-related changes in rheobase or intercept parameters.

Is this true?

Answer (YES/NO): NO